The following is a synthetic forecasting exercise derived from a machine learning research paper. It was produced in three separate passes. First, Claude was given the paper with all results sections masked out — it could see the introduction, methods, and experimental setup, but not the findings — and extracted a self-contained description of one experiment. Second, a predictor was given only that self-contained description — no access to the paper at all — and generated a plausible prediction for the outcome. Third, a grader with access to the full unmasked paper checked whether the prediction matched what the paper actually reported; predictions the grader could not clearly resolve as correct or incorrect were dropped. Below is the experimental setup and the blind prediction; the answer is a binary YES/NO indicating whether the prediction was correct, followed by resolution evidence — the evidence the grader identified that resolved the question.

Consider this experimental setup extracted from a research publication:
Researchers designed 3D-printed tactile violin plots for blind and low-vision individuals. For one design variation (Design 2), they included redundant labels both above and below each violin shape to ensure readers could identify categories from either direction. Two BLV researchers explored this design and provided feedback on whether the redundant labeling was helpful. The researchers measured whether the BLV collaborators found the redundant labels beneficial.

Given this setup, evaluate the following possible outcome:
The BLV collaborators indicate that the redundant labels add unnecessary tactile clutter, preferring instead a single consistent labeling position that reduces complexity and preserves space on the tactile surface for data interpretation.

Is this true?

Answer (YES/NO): NO